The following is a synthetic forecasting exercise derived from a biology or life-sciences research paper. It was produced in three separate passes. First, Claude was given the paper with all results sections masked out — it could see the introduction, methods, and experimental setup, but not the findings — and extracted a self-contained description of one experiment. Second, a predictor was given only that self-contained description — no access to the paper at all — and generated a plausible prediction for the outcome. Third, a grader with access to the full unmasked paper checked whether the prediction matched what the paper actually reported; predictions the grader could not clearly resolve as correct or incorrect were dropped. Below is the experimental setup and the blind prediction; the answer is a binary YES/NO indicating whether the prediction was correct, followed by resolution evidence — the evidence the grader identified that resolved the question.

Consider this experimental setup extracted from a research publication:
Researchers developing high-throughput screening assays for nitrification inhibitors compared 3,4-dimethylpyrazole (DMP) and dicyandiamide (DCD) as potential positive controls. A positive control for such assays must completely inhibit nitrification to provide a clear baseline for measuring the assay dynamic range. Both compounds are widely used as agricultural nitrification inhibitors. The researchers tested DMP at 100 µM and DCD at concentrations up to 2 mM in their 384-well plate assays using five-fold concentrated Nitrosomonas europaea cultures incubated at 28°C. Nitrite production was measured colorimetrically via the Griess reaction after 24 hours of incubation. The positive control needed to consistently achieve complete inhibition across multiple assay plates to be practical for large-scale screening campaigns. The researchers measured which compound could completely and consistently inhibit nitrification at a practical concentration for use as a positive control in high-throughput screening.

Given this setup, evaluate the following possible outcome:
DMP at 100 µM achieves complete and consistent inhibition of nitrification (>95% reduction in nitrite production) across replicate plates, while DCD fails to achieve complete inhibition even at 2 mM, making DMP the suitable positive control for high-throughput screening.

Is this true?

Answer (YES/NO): YES